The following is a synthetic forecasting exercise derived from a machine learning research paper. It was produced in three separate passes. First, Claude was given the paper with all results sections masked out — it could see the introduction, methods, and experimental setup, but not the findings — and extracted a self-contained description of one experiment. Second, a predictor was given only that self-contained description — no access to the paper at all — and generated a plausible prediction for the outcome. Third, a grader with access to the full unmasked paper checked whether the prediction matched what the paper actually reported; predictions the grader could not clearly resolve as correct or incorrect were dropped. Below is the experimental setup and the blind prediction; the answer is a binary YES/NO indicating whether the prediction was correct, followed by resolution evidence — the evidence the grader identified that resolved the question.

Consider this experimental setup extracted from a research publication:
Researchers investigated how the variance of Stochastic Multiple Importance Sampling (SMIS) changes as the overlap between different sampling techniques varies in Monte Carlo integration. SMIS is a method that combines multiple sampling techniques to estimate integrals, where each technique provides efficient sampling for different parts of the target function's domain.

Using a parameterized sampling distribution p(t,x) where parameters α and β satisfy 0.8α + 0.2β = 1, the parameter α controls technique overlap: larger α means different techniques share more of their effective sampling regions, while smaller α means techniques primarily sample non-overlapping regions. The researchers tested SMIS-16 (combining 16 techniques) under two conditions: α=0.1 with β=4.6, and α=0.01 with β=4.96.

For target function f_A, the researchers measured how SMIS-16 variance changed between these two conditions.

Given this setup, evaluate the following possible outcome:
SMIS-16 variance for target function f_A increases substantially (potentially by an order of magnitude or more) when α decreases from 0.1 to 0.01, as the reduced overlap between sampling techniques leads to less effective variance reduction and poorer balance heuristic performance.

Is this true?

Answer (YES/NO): YES